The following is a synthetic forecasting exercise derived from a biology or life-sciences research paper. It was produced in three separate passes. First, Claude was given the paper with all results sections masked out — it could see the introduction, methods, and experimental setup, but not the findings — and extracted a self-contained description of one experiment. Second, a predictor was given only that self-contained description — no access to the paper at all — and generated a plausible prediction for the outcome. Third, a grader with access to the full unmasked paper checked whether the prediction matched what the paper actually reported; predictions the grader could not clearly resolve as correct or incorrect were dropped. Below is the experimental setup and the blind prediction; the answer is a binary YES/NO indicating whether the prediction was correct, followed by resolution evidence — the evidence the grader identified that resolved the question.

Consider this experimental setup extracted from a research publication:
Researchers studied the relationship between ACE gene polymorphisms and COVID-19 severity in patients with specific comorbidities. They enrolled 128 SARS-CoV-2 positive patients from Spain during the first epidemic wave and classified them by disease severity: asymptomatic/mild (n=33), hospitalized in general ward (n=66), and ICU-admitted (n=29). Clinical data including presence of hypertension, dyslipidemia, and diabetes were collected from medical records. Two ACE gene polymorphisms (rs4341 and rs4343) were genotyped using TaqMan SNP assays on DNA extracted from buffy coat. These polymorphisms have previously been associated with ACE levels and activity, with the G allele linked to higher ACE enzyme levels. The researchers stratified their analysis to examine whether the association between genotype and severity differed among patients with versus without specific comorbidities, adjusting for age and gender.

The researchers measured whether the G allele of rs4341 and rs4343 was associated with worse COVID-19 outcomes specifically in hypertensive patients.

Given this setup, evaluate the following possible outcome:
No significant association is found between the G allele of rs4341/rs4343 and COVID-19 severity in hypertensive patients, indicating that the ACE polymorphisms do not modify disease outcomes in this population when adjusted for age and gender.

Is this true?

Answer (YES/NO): NO